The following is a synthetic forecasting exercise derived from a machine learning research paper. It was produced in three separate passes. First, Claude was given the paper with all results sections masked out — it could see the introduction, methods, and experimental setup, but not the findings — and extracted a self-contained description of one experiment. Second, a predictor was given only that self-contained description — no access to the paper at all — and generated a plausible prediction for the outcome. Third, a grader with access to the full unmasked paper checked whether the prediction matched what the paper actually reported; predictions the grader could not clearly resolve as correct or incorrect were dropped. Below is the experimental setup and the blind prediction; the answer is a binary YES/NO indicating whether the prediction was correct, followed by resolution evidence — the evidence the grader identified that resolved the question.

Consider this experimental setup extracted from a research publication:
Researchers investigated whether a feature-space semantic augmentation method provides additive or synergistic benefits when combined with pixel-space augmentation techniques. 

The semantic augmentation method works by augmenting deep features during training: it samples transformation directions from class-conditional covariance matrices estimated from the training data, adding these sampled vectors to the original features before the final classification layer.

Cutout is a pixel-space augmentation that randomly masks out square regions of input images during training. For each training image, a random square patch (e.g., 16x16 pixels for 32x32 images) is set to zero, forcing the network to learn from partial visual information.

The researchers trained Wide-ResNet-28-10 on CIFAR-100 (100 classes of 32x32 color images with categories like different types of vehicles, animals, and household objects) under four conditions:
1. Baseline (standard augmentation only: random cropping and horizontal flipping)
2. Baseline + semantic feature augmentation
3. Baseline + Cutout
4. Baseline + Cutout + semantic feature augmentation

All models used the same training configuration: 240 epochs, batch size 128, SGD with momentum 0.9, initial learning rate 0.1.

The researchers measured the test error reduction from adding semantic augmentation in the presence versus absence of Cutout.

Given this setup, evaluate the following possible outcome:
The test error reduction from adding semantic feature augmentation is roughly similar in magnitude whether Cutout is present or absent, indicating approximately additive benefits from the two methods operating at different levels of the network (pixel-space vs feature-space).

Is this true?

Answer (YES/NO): NO